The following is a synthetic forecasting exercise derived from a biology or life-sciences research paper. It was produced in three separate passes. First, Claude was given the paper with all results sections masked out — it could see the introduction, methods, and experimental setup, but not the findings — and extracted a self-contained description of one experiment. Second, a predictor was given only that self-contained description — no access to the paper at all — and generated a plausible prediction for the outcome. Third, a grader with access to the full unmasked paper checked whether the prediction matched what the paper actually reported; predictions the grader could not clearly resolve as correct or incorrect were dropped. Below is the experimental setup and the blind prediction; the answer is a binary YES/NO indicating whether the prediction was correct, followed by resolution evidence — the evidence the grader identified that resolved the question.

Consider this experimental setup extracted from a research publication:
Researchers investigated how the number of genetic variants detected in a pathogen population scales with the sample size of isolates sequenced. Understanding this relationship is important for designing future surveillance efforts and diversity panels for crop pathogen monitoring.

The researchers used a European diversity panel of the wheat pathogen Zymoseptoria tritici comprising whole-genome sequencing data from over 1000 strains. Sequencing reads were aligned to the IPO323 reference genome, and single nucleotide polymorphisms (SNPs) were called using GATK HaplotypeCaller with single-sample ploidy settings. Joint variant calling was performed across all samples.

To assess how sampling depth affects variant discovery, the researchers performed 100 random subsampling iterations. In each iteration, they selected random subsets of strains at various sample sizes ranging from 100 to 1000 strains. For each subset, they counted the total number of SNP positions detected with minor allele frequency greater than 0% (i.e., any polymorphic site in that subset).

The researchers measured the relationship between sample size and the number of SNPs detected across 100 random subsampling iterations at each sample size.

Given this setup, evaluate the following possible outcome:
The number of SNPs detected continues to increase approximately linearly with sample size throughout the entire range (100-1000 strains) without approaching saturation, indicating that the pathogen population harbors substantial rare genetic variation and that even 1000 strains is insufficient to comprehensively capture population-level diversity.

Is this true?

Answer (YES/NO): NO